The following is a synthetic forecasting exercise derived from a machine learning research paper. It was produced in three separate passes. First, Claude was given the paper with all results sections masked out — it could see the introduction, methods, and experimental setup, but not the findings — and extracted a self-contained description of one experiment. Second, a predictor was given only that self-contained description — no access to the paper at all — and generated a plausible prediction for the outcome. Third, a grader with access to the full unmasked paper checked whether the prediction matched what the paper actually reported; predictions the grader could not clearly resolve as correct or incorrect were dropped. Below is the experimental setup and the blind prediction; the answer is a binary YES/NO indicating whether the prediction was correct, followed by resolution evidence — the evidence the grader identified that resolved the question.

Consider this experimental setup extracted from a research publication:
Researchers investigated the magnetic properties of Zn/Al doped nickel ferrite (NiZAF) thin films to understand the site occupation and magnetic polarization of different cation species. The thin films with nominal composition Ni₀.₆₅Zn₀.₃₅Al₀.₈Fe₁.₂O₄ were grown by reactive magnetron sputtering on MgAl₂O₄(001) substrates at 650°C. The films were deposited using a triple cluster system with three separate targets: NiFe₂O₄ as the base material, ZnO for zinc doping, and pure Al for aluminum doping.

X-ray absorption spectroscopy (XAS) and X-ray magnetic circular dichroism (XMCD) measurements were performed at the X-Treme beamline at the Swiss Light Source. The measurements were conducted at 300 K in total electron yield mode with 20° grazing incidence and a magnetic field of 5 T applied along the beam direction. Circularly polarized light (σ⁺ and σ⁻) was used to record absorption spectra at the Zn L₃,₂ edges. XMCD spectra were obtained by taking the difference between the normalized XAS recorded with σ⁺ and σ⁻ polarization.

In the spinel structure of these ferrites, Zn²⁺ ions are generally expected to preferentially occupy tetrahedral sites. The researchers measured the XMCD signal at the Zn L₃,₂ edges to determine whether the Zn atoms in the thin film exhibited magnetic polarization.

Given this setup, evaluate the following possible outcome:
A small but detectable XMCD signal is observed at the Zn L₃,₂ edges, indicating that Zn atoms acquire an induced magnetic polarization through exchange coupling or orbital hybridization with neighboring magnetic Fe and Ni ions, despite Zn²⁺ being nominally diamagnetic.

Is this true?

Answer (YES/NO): NO